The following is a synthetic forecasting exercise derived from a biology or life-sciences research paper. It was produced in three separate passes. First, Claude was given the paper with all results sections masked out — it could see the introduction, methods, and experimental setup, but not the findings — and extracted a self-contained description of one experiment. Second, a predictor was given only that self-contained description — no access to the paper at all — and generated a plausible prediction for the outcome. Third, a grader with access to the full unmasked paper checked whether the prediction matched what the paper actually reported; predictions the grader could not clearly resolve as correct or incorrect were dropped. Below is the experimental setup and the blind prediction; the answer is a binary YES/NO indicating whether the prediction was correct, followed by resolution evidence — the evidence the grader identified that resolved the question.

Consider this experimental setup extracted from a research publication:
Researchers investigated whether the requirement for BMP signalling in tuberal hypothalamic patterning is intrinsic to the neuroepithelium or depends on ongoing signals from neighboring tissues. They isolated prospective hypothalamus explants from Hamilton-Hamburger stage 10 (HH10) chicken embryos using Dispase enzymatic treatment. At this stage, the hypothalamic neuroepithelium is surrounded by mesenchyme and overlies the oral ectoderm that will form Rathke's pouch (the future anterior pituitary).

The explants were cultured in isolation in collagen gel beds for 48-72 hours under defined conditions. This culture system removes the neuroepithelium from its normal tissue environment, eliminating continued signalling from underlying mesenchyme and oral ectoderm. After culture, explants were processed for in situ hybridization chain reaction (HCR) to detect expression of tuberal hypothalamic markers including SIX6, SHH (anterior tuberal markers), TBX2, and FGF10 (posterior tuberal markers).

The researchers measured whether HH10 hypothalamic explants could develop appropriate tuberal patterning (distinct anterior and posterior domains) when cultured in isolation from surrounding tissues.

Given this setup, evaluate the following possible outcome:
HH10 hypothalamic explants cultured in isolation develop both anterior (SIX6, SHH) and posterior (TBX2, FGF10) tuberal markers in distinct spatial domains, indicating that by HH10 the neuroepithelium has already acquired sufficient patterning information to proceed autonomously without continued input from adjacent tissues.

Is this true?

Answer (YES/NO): YES